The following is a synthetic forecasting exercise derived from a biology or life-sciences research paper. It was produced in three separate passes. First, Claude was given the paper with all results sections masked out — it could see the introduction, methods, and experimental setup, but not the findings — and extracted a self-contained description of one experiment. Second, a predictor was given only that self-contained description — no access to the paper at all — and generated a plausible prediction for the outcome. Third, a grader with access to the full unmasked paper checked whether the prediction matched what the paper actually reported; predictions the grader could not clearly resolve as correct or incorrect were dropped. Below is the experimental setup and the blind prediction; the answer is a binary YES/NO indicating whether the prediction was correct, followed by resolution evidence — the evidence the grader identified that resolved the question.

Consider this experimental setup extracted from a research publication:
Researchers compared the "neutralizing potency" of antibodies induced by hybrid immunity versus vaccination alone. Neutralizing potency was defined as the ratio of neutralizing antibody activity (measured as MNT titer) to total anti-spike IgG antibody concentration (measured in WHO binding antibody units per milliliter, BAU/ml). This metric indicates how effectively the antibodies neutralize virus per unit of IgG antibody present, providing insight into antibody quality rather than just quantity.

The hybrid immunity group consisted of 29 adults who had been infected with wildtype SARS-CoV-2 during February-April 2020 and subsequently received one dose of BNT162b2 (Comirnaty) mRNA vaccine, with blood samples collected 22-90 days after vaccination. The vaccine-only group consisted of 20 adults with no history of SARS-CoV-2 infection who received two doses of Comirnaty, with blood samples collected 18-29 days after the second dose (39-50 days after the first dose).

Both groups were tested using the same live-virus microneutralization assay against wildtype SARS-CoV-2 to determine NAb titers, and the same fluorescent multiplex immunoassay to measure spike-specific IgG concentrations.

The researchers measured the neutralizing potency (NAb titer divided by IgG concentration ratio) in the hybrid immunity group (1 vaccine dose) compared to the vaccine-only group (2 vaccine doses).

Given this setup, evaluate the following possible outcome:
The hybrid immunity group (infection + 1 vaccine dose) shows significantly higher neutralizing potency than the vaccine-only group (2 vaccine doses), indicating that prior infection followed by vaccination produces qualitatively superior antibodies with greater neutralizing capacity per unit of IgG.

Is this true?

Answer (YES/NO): YES